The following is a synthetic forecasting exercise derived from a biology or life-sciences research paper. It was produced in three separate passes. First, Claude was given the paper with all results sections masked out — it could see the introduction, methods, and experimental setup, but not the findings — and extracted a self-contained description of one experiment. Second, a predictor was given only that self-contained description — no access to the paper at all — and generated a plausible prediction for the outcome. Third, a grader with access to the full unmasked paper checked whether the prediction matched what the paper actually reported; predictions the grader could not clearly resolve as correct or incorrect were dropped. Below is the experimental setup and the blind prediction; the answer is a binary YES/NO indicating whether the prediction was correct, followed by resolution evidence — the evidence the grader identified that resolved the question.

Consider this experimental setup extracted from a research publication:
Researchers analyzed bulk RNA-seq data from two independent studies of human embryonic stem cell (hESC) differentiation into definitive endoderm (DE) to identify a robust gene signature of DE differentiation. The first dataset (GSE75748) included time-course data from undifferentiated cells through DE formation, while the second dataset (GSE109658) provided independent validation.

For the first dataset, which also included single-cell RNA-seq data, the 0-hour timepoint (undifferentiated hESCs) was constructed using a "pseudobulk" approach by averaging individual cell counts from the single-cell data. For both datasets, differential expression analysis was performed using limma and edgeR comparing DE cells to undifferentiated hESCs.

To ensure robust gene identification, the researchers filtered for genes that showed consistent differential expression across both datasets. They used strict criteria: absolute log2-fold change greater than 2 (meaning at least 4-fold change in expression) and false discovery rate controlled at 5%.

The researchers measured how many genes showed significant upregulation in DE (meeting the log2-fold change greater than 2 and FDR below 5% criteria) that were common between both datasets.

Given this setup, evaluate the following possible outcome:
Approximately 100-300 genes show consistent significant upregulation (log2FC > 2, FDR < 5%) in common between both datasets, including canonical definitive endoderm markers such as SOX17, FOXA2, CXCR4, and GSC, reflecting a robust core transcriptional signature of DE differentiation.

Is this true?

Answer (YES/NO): NO